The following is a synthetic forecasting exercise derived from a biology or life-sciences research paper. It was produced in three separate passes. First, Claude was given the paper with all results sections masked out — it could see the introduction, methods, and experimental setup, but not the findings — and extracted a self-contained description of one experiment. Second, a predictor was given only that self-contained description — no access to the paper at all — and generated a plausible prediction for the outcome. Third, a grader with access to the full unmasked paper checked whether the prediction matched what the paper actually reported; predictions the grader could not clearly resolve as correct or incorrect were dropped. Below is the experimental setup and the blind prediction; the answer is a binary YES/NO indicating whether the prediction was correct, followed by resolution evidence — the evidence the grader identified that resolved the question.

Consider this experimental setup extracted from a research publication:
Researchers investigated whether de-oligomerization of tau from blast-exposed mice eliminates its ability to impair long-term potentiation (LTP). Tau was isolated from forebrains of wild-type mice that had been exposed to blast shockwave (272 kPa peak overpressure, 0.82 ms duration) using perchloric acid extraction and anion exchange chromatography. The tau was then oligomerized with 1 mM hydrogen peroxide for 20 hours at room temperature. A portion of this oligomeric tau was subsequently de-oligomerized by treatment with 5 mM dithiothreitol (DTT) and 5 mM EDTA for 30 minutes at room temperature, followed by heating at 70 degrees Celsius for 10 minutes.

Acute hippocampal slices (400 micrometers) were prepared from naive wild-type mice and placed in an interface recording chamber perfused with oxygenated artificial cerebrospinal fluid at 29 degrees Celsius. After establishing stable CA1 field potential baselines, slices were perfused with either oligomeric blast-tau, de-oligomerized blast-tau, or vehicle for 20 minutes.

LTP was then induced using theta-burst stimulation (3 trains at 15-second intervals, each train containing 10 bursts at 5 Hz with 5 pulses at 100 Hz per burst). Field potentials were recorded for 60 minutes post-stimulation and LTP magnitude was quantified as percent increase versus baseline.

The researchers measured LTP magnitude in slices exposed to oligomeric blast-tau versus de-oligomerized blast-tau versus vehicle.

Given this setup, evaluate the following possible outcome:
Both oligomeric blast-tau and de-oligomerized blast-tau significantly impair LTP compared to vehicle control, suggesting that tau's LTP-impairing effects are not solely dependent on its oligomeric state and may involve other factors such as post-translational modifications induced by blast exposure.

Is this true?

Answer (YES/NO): NO